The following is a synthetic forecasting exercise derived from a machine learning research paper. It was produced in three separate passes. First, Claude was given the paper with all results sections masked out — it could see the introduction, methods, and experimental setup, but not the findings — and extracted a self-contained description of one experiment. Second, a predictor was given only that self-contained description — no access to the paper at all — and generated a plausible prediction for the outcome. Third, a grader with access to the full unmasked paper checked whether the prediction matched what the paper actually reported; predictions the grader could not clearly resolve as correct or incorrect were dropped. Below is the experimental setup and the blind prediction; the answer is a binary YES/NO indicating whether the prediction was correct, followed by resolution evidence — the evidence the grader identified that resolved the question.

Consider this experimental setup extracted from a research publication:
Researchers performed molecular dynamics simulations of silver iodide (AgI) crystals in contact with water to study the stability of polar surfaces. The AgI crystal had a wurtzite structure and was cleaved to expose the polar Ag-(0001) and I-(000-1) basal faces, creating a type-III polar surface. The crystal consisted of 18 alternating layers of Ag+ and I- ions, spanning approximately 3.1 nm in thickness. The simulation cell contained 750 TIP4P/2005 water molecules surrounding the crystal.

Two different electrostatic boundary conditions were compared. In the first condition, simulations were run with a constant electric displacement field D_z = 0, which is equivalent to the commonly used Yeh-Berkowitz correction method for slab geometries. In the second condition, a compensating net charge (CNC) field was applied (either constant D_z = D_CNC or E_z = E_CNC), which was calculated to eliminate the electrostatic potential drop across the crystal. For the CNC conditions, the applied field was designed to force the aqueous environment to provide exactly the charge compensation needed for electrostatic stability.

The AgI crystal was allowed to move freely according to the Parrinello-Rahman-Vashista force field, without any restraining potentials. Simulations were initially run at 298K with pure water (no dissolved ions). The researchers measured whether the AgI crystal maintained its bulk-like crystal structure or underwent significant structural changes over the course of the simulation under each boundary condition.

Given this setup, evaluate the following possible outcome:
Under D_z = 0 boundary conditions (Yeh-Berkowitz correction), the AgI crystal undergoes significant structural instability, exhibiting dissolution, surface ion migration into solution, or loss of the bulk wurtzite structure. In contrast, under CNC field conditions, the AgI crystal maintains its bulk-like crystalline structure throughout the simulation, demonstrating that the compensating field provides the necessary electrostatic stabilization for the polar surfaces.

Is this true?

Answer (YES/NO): YES